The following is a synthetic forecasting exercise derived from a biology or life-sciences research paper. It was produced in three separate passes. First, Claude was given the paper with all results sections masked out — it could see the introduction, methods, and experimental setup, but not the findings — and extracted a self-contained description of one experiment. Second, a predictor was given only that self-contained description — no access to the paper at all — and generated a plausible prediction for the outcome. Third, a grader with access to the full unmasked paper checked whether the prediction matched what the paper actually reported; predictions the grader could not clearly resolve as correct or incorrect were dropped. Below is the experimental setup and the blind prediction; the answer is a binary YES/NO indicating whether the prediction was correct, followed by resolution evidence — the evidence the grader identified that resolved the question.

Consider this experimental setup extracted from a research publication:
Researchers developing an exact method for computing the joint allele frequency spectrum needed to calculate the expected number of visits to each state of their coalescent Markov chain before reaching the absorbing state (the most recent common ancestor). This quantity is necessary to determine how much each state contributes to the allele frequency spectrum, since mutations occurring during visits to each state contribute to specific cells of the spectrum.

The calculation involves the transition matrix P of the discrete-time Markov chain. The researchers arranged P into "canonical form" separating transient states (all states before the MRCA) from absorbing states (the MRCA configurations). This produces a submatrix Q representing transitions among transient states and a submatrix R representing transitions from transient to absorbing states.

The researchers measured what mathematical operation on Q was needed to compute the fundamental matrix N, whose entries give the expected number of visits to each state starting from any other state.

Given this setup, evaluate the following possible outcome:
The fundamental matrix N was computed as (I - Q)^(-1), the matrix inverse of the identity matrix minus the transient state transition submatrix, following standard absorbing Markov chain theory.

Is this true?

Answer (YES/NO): YES